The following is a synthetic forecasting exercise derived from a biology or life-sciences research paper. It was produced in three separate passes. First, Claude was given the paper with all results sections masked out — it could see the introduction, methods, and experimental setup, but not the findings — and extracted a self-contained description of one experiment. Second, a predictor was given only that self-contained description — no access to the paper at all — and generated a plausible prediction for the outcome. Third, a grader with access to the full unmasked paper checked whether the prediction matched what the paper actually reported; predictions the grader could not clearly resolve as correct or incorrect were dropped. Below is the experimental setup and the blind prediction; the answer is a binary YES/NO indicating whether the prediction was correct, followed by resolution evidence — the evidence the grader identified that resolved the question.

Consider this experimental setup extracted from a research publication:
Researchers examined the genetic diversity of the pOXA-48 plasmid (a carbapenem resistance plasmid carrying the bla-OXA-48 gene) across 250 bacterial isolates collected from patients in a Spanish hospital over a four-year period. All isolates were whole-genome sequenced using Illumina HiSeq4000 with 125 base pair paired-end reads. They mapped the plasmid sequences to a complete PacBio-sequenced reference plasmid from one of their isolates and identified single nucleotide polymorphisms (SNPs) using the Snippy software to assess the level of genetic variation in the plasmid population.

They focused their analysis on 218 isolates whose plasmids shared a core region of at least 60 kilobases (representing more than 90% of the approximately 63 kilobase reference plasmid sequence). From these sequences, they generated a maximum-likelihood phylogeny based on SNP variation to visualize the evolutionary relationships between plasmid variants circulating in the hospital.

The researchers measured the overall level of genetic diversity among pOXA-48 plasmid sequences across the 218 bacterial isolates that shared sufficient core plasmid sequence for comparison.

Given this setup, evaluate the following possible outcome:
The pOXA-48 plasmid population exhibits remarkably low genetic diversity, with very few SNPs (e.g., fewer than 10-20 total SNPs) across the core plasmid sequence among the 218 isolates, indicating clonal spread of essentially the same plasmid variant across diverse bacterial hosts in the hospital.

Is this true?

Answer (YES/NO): NO